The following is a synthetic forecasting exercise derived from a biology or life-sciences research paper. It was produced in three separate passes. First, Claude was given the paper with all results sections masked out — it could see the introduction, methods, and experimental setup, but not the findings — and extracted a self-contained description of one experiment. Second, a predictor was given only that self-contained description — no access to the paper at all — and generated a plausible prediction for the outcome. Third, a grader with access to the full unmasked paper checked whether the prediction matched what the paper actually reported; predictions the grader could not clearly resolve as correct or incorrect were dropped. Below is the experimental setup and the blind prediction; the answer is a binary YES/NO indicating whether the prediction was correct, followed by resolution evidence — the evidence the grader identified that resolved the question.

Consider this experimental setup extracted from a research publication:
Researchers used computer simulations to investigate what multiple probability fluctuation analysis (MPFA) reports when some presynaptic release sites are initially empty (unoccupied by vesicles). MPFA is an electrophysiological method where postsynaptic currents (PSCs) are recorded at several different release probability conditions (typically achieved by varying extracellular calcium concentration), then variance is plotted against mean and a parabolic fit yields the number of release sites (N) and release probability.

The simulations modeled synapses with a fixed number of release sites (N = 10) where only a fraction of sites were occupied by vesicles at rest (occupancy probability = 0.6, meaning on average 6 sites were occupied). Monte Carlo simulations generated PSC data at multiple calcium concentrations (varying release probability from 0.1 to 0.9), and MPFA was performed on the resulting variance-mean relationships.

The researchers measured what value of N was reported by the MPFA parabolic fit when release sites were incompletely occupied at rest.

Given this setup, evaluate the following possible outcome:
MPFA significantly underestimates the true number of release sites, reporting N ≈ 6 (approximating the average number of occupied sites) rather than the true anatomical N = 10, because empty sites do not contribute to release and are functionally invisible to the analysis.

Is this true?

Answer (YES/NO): NO